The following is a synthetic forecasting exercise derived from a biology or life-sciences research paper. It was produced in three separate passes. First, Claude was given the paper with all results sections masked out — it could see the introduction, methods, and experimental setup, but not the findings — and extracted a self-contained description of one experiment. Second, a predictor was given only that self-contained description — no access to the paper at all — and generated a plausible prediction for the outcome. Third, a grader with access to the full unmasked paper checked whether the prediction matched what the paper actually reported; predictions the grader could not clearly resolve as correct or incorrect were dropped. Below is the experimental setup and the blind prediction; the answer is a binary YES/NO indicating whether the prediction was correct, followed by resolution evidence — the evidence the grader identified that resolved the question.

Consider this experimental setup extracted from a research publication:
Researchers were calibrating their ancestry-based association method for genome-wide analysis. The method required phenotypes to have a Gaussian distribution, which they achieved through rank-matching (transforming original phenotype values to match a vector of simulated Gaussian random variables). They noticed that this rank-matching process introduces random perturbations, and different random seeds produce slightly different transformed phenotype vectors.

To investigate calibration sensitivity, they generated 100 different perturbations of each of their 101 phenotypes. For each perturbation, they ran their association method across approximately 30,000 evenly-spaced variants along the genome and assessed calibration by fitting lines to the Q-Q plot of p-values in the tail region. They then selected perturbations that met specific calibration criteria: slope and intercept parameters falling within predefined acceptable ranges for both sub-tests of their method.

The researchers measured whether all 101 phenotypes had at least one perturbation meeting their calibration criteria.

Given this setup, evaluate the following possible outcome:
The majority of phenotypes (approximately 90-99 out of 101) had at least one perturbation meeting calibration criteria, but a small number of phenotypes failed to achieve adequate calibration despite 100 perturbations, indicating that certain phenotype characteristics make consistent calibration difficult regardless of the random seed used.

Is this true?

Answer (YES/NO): NO